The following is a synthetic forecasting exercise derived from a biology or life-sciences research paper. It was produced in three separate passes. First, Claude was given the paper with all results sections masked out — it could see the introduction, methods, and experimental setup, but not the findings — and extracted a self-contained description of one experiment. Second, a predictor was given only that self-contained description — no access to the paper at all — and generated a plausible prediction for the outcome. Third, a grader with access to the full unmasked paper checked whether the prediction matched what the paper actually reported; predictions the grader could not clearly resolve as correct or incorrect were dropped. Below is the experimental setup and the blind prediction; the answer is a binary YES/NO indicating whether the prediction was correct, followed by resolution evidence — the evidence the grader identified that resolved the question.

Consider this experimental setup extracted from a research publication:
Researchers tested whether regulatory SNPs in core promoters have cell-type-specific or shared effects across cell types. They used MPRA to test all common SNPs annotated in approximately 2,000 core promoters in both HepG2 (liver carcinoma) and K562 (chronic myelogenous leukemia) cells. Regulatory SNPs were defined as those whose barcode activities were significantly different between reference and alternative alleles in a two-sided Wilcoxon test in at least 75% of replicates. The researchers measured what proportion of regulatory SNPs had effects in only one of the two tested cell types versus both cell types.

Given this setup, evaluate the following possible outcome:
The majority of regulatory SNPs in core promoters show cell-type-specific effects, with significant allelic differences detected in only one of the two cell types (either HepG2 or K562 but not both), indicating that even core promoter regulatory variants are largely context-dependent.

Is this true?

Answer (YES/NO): YES